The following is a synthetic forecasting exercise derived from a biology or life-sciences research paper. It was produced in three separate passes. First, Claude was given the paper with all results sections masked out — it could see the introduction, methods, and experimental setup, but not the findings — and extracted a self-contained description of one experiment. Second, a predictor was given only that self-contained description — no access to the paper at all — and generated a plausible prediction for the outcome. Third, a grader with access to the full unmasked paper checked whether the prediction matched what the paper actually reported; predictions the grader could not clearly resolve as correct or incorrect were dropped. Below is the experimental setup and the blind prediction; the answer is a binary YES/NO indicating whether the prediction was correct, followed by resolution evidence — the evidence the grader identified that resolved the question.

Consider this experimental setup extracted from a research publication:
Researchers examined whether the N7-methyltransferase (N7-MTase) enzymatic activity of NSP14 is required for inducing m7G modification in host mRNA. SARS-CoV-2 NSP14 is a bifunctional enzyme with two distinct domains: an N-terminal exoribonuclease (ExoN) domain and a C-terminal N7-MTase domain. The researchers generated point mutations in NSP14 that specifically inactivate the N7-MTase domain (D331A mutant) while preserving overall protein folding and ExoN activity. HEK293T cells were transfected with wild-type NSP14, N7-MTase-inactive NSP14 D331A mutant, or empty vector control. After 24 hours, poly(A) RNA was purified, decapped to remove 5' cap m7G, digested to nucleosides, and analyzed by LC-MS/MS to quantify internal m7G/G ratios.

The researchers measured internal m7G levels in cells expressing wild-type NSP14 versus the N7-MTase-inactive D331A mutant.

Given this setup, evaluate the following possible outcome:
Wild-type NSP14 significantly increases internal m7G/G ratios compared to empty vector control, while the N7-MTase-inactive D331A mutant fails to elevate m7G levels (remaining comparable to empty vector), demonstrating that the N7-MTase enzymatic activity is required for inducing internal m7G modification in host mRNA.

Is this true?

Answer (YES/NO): YES